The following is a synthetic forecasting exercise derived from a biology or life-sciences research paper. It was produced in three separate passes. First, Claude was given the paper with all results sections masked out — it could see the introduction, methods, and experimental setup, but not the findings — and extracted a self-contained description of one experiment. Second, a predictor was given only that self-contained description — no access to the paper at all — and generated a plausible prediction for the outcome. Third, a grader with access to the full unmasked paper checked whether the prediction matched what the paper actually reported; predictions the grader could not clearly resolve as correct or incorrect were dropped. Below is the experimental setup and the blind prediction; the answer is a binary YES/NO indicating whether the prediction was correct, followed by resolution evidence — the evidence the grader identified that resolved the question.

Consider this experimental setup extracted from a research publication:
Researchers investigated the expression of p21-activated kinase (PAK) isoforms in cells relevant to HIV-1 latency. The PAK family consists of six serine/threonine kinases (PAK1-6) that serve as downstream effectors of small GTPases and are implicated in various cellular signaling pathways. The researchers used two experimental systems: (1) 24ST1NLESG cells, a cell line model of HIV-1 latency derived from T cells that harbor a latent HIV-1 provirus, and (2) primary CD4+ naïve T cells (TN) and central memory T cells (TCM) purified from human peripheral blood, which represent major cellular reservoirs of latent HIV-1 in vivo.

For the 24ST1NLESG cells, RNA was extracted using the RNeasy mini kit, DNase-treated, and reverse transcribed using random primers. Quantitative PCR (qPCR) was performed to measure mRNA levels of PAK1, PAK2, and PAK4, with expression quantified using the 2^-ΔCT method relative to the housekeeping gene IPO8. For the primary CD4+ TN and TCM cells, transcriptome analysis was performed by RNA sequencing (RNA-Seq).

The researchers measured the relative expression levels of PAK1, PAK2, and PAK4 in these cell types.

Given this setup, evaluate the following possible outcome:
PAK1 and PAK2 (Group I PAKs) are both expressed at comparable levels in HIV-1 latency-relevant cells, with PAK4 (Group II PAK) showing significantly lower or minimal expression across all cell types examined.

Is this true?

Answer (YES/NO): NO